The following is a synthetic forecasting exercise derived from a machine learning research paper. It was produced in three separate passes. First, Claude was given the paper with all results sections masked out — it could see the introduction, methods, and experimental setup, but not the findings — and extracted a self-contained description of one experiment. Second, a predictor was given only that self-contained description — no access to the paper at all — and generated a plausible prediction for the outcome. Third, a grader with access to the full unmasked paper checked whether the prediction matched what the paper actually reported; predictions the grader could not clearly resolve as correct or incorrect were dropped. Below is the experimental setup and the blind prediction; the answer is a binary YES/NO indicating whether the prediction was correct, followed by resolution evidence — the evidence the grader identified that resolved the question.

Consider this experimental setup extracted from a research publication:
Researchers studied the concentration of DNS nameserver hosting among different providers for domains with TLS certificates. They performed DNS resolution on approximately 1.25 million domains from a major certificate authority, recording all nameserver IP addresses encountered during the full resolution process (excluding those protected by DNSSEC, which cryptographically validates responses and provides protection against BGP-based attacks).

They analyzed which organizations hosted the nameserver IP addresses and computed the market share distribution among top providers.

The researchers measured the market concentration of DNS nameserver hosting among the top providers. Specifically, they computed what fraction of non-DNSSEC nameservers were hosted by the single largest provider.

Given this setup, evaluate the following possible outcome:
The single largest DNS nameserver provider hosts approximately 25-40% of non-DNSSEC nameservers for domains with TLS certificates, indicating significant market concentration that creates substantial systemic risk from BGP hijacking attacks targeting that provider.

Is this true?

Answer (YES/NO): NO